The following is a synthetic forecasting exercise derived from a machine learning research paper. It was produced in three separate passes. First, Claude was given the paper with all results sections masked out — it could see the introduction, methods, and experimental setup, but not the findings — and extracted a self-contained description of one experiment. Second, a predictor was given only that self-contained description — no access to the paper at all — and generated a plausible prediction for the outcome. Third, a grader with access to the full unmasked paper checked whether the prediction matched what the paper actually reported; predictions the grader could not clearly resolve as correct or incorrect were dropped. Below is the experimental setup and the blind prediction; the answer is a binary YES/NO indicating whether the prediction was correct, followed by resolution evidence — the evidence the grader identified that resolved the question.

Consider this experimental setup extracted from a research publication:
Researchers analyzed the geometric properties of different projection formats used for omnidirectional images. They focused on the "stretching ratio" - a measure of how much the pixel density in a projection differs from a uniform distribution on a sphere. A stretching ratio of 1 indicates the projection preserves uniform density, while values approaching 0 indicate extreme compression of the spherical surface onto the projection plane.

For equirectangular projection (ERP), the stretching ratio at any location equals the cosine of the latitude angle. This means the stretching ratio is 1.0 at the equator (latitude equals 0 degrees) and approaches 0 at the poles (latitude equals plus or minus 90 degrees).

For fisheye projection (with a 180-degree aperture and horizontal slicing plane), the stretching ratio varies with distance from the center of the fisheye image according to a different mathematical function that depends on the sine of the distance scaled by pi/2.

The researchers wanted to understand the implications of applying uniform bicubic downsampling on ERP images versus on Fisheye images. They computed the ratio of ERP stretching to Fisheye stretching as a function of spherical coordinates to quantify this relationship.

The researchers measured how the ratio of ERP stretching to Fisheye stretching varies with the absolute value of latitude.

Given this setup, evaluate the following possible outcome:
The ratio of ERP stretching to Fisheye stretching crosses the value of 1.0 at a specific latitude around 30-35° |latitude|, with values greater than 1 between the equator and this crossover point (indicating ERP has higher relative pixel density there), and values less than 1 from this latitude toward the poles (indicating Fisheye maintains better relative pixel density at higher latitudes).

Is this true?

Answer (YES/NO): YES